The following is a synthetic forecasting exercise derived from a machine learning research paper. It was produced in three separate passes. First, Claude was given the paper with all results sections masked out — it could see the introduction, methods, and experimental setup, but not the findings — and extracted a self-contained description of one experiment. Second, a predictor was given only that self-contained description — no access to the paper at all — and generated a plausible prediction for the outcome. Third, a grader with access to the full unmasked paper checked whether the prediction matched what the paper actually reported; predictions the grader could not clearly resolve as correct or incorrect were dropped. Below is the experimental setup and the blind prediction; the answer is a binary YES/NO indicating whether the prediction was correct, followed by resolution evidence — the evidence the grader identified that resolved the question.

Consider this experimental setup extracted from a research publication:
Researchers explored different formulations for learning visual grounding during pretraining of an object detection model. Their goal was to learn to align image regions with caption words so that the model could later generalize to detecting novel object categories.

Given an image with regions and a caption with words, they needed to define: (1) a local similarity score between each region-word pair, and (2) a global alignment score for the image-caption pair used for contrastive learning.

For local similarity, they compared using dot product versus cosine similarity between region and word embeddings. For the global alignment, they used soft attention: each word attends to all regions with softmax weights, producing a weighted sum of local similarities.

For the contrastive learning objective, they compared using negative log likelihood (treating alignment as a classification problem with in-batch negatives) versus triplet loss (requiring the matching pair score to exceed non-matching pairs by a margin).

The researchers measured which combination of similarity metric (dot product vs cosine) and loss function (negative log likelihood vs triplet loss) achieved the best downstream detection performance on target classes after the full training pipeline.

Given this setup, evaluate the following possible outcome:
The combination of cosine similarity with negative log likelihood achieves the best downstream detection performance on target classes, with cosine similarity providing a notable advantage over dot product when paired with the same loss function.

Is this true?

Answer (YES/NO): NO